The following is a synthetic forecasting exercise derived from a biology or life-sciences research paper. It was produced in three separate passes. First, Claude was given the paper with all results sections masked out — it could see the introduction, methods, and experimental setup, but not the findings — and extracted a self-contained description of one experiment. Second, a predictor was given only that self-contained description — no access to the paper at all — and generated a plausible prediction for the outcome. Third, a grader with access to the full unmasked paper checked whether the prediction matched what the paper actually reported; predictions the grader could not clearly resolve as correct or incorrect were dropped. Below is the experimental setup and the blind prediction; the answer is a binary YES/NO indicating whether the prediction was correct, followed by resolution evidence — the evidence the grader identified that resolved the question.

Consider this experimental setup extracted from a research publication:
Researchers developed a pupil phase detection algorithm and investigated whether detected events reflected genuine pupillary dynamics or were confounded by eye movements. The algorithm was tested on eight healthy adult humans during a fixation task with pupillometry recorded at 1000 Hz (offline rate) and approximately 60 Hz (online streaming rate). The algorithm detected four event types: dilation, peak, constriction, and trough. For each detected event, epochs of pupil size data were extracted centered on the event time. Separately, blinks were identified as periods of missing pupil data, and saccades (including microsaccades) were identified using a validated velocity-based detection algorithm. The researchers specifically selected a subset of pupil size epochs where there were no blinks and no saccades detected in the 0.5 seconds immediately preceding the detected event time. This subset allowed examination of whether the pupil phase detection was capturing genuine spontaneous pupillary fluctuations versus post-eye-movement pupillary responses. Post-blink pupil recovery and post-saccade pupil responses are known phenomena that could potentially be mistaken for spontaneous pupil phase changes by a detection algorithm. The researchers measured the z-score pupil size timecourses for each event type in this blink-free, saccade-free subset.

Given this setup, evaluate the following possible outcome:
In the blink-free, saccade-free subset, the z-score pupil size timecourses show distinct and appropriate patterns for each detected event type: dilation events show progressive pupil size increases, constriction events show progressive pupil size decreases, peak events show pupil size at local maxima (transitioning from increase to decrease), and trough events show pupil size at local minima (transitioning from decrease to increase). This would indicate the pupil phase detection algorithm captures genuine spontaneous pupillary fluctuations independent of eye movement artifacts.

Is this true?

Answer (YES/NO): YES